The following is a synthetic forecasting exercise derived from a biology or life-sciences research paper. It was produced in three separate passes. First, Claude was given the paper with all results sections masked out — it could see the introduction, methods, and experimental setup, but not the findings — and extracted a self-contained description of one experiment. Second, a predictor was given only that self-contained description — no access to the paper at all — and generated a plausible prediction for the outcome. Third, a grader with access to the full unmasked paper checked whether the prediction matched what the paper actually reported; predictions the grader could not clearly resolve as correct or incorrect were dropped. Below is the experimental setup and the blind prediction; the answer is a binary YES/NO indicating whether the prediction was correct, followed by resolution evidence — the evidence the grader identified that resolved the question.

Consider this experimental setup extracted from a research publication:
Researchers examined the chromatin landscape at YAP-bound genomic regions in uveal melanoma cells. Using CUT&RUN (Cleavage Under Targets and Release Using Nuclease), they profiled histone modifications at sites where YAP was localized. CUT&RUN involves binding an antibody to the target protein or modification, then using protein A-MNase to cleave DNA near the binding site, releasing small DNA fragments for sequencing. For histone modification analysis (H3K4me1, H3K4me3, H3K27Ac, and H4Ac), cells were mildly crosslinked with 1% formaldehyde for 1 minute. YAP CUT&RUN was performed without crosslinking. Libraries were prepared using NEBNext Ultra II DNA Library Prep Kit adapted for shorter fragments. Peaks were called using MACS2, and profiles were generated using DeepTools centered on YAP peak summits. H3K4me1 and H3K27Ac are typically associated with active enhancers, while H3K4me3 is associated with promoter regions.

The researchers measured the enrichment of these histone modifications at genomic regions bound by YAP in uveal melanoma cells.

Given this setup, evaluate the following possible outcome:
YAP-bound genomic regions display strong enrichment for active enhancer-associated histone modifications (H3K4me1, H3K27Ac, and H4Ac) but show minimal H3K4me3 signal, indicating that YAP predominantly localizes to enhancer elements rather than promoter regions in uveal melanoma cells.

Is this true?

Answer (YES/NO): YES